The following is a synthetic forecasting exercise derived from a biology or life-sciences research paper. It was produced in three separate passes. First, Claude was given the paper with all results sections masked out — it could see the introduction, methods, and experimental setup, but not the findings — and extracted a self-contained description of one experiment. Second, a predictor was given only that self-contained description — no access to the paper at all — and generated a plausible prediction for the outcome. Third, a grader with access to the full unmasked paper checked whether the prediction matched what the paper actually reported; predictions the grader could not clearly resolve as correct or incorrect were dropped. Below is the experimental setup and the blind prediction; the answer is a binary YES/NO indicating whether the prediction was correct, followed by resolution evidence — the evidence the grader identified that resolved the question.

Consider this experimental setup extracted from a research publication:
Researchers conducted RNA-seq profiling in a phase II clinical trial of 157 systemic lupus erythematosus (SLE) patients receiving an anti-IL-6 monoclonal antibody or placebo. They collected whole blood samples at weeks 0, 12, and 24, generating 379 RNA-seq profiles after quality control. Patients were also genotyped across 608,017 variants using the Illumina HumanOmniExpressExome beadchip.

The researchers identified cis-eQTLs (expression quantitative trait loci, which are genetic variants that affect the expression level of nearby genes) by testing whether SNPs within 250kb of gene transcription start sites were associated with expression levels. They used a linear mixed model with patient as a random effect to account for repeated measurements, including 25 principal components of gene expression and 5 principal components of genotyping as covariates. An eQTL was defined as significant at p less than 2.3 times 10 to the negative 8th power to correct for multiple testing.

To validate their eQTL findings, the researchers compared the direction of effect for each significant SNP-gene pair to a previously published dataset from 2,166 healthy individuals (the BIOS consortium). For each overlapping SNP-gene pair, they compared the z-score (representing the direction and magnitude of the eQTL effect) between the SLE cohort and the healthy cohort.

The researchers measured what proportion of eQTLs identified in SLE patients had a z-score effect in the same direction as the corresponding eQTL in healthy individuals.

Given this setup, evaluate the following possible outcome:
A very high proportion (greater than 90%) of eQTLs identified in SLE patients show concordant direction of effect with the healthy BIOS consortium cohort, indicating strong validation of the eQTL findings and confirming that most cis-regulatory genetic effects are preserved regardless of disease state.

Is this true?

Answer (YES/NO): YES